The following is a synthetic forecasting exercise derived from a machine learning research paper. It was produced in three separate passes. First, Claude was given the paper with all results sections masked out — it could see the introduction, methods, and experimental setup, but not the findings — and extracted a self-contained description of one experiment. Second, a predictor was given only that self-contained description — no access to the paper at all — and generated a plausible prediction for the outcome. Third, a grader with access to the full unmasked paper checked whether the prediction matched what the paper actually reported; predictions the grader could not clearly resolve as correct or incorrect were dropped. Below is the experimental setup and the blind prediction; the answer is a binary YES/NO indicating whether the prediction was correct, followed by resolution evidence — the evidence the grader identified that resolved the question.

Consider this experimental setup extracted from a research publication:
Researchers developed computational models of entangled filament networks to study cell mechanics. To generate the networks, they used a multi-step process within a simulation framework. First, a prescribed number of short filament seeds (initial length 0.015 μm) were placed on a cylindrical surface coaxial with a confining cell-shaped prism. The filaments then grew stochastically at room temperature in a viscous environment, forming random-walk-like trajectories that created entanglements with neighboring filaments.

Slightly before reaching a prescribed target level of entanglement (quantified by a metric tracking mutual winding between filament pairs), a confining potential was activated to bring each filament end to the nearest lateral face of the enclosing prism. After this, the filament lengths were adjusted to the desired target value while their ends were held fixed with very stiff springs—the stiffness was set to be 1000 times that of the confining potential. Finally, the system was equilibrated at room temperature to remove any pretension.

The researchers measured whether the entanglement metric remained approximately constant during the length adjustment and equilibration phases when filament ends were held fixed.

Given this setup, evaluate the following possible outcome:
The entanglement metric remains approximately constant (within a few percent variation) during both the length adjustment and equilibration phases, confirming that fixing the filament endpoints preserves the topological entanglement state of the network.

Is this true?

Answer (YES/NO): YES